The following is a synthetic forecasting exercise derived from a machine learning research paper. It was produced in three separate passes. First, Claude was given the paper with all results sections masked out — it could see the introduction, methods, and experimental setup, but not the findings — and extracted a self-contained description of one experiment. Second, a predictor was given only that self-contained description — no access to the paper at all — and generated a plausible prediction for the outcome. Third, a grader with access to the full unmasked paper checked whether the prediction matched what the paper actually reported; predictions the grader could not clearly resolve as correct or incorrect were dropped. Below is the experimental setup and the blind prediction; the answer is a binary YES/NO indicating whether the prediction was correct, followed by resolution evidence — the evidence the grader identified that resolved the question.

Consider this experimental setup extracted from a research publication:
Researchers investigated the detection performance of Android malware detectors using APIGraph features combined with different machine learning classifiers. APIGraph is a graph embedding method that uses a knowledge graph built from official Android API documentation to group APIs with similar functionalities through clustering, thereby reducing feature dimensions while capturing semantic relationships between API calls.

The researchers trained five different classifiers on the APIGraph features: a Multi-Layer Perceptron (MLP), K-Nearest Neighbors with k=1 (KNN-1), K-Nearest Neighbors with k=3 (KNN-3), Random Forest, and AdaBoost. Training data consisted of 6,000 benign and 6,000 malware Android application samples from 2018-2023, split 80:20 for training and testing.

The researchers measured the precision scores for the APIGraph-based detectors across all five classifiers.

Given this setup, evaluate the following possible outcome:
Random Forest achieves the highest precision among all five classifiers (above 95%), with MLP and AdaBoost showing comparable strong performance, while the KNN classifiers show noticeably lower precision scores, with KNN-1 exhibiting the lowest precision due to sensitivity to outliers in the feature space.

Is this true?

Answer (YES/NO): NO